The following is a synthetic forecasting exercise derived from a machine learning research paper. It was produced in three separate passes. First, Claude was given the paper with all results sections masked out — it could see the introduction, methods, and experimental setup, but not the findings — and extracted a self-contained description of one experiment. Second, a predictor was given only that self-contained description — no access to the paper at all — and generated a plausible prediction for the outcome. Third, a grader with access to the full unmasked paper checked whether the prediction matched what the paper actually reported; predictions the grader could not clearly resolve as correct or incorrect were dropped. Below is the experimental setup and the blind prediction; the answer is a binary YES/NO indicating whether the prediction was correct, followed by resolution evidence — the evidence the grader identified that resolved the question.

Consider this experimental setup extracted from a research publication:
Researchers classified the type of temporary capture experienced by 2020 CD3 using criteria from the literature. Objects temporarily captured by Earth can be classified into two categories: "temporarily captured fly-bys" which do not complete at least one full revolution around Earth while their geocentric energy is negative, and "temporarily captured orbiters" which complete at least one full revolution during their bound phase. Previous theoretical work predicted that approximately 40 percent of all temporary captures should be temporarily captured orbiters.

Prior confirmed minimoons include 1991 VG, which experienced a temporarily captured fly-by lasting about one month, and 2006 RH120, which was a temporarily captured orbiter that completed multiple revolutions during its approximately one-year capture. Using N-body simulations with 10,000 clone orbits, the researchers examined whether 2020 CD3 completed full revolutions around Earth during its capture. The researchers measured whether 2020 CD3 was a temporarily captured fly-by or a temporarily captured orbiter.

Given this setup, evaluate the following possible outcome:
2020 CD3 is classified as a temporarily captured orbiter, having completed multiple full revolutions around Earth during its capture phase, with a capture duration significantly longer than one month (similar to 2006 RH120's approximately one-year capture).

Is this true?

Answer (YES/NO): YES